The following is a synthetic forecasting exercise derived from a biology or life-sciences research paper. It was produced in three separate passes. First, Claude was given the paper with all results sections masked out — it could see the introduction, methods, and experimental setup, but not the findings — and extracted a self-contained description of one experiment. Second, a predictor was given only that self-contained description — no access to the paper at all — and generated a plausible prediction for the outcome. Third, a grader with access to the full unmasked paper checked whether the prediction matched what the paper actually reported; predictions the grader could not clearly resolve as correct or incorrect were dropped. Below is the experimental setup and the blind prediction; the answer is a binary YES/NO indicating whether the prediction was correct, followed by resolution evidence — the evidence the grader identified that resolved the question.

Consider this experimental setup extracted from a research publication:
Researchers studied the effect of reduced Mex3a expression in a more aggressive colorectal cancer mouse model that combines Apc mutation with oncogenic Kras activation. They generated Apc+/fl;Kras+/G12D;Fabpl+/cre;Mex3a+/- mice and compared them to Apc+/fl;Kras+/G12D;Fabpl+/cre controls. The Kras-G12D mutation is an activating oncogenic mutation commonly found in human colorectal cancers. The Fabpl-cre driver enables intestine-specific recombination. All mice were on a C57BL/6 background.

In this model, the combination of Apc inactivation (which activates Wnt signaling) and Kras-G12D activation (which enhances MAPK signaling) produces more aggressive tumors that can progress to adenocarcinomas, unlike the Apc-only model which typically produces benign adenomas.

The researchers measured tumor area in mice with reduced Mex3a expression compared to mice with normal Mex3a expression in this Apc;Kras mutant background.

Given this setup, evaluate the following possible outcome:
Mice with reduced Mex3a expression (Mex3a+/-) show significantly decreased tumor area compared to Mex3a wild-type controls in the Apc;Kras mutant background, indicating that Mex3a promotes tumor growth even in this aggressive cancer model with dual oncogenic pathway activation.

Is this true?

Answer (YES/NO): YES